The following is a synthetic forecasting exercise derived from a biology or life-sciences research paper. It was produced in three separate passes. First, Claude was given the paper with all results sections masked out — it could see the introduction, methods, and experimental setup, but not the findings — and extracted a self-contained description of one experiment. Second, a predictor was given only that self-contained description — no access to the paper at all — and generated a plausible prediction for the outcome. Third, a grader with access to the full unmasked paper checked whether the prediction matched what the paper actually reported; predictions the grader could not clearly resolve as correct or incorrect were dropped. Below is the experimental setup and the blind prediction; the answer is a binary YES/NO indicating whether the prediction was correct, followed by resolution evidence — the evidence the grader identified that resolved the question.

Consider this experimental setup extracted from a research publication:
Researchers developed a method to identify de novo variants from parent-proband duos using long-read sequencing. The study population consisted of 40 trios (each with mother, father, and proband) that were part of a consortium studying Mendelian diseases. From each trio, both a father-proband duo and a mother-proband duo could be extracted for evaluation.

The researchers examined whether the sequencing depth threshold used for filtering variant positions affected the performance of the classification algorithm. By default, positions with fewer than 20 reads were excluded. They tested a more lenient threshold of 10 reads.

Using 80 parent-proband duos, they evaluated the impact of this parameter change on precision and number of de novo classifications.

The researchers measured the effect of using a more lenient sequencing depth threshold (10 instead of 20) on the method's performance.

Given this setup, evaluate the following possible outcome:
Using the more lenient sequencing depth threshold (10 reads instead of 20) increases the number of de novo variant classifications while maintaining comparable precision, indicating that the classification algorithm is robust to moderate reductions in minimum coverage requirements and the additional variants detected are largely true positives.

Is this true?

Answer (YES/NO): NO